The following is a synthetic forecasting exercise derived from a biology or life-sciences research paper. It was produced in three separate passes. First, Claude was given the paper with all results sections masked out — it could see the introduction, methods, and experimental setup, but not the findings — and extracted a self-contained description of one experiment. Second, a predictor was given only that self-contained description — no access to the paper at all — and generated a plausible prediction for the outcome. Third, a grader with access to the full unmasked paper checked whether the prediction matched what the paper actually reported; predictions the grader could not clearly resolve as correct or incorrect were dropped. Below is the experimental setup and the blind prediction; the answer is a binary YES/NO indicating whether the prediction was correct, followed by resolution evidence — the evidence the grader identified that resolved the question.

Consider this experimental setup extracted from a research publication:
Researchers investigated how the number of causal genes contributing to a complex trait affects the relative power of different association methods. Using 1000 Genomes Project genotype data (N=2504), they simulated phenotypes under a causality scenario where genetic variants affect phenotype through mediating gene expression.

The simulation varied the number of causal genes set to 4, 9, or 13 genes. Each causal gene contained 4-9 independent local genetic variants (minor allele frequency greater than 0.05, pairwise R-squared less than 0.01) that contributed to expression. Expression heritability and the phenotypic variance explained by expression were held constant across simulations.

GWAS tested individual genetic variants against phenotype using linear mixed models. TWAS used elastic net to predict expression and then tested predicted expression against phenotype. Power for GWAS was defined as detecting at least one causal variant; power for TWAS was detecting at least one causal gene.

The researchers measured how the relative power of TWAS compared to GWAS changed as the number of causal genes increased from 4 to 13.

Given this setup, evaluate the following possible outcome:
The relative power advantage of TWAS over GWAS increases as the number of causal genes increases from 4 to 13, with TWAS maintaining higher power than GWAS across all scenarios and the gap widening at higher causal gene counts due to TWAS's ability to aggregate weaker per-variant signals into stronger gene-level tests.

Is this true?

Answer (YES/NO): YES